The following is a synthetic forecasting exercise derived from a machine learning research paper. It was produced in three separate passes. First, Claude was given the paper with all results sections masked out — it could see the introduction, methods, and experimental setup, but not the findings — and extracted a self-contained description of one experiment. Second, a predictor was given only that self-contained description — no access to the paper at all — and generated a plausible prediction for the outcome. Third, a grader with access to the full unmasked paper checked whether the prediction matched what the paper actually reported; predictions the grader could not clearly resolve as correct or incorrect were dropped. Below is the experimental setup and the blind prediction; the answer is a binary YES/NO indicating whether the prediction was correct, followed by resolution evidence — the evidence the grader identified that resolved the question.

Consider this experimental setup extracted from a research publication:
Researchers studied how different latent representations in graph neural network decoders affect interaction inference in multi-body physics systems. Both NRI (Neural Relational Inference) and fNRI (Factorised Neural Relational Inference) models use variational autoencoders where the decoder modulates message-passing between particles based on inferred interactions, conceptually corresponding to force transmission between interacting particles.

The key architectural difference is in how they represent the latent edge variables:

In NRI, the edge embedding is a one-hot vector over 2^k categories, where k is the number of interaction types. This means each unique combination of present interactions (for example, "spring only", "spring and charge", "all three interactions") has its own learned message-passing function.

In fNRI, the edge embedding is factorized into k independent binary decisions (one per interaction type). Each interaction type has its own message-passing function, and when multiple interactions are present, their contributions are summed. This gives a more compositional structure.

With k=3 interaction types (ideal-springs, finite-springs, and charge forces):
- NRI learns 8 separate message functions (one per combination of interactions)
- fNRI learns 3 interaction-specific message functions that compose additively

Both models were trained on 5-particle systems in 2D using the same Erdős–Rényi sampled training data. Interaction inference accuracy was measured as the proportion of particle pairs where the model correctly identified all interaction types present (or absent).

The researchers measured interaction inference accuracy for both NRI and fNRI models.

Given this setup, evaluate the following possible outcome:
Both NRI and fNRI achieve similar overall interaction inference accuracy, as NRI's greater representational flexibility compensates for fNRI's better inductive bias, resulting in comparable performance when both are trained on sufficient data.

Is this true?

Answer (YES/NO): YES